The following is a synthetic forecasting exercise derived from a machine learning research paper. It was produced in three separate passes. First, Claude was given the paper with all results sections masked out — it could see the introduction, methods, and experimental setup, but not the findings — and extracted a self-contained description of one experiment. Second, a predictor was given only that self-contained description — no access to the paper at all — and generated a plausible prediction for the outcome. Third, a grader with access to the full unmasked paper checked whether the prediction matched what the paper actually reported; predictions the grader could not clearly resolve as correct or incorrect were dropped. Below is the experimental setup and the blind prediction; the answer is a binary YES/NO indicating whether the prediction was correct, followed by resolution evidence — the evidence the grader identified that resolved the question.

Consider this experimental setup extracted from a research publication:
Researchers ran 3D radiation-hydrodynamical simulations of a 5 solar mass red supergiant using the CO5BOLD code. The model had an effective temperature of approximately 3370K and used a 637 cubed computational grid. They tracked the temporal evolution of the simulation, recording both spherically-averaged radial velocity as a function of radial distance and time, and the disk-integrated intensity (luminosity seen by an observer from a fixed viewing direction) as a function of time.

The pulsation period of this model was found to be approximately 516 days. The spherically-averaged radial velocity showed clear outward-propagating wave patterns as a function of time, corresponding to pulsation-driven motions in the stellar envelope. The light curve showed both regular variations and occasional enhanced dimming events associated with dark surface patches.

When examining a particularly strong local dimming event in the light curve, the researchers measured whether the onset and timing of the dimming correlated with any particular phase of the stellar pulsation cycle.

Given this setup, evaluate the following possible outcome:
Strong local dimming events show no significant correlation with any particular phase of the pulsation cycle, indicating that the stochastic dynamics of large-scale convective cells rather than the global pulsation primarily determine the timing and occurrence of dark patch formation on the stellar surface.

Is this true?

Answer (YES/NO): NO